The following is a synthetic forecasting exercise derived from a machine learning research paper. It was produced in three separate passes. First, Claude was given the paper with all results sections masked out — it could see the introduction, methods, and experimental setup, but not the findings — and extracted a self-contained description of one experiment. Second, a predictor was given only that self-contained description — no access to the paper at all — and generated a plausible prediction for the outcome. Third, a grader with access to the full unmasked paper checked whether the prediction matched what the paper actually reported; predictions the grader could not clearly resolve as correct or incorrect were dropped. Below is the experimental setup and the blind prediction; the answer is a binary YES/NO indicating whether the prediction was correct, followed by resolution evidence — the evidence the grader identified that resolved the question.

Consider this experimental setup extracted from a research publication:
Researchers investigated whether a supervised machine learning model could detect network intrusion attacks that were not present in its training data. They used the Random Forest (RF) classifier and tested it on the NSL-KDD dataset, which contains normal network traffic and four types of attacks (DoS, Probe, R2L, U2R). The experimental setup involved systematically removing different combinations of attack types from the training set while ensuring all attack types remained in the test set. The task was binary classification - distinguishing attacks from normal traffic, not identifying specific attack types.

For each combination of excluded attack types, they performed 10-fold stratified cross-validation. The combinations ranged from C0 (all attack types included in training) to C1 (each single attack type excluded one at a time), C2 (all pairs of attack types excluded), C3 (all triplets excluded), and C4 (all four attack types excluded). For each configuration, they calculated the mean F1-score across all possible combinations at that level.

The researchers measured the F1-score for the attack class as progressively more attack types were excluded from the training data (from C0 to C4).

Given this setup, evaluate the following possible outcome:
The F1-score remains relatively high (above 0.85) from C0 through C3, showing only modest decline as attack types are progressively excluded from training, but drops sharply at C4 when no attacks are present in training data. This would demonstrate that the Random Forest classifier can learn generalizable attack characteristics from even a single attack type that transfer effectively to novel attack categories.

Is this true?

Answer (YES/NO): NO